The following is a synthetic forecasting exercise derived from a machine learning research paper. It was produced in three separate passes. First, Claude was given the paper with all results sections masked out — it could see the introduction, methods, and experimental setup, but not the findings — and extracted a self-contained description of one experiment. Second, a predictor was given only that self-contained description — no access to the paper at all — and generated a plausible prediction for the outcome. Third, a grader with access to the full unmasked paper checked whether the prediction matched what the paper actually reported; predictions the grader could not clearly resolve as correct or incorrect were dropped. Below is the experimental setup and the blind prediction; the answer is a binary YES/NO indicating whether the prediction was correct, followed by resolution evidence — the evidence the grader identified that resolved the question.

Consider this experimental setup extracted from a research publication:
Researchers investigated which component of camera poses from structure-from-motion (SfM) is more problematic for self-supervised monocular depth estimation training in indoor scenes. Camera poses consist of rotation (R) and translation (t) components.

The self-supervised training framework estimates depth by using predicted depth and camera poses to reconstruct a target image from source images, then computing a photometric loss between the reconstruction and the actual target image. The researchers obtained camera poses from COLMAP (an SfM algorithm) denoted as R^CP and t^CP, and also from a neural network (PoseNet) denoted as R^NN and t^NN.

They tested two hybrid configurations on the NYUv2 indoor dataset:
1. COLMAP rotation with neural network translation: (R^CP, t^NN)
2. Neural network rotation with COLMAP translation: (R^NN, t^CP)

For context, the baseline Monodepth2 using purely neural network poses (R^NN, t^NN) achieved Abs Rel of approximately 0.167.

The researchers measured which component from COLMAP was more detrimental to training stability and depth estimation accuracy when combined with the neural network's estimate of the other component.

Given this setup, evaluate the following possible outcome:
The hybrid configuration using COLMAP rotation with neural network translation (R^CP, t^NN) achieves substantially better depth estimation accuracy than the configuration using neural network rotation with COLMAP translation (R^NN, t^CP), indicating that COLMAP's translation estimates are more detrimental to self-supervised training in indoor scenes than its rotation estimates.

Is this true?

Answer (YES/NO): YES